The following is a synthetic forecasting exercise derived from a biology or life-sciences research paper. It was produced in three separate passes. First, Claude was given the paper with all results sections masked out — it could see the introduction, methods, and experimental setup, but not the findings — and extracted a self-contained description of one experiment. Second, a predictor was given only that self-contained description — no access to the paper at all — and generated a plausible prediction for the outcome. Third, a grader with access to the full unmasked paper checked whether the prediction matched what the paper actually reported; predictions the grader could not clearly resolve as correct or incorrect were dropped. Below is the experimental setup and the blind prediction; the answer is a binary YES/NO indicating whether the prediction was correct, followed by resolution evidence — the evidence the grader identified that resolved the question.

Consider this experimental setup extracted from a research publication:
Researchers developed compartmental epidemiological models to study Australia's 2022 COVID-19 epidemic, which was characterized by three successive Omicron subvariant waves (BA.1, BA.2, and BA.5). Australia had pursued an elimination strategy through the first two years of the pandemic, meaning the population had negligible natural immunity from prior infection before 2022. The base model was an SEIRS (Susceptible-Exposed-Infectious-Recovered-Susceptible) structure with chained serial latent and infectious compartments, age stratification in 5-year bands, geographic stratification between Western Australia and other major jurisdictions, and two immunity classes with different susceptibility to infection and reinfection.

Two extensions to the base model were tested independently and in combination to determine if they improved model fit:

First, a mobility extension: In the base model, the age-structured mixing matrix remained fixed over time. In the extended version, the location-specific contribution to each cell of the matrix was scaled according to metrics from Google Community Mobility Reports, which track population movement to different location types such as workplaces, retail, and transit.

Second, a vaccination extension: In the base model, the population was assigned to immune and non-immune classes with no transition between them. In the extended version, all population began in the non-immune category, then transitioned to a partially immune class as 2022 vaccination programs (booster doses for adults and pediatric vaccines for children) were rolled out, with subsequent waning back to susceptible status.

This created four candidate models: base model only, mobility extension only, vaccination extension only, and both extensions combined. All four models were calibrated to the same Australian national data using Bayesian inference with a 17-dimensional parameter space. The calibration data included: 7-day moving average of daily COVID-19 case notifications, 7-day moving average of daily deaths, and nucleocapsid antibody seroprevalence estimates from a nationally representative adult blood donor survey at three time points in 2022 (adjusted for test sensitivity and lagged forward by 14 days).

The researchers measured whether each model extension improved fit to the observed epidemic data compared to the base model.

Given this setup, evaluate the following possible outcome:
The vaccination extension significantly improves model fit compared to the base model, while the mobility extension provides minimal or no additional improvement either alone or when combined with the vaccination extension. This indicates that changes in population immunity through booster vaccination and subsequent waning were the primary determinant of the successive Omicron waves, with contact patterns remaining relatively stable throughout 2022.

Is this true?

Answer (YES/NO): NO